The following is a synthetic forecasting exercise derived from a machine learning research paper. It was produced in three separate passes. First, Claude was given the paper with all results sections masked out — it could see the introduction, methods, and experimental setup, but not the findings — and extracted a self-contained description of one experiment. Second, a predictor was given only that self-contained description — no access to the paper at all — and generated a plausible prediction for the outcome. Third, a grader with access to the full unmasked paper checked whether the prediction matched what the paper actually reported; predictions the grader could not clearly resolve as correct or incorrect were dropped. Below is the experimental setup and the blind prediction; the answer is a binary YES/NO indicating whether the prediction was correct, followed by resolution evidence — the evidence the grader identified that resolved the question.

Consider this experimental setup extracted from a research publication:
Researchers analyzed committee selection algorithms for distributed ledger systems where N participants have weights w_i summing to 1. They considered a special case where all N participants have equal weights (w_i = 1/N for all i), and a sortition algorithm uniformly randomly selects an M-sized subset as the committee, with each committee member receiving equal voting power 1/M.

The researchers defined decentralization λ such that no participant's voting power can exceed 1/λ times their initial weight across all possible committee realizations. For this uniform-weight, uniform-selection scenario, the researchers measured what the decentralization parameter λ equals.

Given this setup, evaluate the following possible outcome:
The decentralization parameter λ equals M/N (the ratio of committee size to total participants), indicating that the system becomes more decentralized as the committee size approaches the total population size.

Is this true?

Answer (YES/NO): YES